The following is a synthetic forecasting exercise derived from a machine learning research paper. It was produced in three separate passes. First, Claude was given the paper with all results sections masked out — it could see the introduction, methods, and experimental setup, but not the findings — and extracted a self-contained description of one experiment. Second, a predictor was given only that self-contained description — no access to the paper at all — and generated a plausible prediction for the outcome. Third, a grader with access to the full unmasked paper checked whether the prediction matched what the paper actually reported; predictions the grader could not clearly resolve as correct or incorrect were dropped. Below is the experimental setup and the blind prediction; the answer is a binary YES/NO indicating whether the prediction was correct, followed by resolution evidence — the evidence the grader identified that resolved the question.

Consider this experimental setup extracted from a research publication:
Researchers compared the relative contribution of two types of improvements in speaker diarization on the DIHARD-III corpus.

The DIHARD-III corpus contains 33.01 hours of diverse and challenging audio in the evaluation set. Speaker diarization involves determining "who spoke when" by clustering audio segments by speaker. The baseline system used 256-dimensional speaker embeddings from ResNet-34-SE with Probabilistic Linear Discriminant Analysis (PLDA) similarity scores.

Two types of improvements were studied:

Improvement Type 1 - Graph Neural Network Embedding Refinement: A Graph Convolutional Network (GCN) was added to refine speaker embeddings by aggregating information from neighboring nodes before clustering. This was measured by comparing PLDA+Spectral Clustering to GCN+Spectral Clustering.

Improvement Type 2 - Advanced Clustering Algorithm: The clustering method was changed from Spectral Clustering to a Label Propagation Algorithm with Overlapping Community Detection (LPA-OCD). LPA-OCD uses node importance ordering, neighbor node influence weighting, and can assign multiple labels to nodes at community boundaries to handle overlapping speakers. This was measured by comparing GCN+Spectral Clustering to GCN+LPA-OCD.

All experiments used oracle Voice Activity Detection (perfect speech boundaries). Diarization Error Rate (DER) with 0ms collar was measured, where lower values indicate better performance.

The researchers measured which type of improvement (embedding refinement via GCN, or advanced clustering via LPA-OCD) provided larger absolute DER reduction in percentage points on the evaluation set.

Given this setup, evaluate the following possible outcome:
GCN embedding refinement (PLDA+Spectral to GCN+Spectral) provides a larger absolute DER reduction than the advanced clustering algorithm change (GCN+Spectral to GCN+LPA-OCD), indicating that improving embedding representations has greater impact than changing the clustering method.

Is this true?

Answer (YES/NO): YES